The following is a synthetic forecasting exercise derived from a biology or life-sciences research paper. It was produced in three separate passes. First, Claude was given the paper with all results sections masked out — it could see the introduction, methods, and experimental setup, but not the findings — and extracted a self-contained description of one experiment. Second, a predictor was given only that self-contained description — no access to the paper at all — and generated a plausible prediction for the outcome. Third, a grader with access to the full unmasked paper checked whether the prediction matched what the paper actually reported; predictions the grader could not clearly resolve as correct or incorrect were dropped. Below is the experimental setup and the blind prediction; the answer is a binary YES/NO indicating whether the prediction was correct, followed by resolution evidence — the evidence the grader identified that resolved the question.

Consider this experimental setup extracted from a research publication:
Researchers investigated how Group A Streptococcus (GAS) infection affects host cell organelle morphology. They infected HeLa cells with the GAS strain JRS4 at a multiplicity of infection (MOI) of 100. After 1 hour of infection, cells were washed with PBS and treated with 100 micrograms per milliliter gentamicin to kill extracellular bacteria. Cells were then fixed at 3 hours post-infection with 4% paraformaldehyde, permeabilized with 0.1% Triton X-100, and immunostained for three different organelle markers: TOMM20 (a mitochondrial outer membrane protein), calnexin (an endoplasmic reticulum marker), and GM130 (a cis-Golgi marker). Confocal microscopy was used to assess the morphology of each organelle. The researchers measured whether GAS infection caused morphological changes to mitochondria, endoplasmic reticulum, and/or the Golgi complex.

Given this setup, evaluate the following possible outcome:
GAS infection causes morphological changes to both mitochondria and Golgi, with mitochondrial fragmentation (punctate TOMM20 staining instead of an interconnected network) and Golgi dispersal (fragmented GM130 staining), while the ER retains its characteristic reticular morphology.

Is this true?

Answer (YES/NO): YES